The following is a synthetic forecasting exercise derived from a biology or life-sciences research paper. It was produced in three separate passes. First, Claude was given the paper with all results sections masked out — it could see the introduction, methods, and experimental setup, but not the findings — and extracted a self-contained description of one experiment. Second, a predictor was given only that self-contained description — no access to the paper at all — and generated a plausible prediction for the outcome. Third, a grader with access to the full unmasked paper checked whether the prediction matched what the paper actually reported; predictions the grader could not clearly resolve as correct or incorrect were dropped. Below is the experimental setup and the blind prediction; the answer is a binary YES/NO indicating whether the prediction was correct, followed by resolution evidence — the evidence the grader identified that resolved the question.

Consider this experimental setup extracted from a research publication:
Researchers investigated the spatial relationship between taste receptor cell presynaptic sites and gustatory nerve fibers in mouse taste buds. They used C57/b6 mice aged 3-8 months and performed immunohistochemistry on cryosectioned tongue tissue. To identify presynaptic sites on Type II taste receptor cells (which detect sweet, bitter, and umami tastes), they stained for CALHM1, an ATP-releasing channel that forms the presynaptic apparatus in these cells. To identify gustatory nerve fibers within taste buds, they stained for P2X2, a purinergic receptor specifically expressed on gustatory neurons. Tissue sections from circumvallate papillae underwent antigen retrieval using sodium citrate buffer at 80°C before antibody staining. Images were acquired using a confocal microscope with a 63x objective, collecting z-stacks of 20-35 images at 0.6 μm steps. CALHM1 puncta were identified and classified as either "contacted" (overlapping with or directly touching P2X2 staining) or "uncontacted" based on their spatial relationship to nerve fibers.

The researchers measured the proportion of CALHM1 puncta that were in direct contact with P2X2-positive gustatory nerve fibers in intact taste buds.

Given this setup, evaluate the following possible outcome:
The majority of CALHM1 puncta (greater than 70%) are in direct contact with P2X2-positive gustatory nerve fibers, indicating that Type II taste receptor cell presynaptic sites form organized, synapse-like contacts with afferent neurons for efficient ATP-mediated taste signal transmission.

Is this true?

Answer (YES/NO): YES